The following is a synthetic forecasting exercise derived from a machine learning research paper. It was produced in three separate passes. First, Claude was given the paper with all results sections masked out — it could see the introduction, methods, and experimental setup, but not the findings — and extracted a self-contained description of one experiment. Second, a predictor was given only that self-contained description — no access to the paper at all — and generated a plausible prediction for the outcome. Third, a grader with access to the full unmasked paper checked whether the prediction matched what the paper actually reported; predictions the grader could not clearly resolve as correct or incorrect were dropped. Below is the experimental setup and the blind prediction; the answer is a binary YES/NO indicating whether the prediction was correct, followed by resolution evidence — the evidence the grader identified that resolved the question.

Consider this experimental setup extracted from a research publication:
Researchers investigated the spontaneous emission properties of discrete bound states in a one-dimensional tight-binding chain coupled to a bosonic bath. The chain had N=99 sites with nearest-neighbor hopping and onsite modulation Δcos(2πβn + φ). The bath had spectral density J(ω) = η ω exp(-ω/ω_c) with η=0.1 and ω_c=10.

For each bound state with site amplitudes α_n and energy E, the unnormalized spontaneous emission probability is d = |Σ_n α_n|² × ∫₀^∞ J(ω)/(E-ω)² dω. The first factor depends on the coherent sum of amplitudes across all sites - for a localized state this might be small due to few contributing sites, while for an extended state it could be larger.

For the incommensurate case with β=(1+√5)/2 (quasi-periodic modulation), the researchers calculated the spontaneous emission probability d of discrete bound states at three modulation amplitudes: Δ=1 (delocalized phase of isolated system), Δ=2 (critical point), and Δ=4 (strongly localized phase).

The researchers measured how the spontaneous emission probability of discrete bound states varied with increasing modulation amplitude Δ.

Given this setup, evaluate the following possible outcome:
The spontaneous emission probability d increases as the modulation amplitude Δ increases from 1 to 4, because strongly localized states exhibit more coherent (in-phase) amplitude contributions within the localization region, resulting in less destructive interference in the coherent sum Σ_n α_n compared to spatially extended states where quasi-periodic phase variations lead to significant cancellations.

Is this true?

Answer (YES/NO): NO